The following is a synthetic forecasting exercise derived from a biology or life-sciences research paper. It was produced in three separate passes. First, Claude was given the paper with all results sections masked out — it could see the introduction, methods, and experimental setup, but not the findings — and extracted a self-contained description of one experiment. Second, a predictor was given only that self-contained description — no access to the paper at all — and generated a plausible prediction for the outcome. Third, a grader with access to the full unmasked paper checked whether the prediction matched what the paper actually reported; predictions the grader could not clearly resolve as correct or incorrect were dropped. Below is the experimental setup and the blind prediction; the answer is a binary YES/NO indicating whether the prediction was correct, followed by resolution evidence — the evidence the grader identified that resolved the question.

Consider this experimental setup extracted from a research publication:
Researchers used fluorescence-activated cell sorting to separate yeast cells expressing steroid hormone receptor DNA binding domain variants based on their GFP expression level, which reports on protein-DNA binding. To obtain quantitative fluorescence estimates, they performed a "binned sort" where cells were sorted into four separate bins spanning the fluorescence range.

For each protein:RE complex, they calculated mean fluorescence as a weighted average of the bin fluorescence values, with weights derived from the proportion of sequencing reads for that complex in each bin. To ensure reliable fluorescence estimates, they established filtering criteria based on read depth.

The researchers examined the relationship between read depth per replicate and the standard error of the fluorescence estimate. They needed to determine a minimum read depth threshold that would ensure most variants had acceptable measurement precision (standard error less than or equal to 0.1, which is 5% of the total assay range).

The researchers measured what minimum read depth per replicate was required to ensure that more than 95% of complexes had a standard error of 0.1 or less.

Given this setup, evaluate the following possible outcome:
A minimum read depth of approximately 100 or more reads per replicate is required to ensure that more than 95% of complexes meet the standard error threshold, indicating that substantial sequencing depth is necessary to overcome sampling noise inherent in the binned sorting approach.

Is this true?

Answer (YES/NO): NO